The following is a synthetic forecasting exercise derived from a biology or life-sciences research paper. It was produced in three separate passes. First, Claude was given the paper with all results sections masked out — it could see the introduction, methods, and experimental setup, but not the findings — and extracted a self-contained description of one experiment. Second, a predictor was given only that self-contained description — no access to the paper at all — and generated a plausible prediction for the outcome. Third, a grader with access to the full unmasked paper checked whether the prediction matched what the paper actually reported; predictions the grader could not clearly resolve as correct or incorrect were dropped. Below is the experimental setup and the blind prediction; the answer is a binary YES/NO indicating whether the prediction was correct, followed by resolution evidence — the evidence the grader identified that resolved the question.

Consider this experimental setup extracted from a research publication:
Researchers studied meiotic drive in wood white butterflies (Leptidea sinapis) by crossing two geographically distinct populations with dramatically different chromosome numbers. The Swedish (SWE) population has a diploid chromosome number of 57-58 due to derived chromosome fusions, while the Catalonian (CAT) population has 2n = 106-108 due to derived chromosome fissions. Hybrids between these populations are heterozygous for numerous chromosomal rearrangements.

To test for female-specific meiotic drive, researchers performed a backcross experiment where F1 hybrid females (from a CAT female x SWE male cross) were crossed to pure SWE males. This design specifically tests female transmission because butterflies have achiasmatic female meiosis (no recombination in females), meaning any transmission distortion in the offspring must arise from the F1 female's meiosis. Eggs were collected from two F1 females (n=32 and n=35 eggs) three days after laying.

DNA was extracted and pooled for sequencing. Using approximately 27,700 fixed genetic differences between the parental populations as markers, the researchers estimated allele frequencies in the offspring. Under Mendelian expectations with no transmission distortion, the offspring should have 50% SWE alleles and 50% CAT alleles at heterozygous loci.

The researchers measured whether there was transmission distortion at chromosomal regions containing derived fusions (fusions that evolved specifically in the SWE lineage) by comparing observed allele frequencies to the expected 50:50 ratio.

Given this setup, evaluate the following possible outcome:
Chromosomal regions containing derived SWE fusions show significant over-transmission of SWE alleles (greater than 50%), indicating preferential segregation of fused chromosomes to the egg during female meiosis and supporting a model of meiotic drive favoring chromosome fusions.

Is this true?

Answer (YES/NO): NO